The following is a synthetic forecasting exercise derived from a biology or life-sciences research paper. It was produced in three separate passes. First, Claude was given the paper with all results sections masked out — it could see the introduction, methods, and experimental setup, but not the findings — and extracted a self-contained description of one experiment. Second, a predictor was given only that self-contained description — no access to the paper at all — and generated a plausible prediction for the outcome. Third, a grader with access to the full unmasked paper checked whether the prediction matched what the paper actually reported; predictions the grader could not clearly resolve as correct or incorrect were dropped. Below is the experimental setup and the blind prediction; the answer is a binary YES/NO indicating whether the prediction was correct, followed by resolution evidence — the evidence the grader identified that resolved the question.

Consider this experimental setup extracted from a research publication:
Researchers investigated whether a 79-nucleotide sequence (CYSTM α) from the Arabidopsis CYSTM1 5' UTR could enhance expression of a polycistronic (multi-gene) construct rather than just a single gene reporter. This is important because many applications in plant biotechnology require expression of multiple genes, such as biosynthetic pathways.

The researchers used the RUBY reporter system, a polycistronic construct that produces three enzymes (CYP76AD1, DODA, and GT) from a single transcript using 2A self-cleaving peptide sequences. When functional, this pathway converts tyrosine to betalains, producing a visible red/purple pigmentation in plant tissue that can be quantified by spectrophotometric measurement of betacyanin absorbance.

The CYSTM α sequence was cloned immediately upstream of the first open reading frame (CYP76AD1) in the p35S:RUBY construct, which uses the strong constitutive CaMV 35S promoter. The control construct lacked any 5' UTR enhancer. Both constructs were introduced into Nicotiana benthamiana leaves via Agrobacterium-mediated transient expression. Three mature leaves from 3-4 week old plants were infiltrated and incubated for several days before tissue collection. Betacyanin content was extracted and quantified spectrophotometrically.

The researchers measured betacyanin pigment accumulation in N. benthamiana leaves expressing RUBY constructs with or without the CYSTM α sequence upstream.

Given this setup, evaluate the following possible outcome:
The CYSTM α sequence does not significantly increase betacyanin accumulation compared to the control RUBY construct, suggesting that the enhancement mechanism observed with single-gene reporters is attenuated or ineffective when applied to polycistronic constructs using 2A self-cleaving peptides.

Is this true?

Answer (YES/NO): NO